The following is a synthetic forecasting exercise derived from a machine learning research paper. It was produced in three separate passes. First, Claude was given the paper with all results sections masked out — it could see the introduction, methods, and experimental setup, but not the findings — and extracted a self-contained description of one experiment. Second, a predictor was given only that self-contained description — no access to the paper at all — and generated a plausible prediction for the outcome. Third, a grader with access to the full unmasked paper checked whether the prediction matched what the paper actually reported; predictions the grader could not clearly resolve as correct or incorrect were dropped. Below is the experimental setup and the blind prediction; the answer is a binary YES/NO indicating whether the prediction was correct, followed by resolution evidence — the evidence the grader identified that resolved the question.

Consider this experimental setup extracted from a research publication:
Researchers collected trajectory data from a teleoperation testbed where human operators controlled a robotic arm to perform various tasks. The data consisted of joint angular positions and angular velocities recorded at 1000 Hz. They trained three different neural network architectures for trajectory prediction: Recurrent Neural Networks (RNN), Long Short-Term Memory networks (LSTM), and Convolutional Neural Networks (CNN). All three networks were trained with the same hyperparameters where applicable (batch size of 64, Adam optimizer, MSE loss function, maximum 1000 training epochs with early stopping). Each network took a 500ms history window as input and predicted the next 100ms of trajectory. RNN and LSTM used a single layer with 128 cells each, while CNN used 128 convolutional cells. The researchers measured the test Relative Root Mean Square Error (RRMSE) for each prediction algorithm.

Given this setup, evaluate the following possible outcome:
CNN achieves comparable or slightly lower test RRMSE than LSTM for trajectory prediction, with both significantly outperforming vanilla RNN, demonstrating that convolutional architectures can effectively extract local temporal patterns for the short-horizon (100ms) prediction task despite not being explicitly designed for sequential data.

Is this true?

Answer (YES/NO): NO